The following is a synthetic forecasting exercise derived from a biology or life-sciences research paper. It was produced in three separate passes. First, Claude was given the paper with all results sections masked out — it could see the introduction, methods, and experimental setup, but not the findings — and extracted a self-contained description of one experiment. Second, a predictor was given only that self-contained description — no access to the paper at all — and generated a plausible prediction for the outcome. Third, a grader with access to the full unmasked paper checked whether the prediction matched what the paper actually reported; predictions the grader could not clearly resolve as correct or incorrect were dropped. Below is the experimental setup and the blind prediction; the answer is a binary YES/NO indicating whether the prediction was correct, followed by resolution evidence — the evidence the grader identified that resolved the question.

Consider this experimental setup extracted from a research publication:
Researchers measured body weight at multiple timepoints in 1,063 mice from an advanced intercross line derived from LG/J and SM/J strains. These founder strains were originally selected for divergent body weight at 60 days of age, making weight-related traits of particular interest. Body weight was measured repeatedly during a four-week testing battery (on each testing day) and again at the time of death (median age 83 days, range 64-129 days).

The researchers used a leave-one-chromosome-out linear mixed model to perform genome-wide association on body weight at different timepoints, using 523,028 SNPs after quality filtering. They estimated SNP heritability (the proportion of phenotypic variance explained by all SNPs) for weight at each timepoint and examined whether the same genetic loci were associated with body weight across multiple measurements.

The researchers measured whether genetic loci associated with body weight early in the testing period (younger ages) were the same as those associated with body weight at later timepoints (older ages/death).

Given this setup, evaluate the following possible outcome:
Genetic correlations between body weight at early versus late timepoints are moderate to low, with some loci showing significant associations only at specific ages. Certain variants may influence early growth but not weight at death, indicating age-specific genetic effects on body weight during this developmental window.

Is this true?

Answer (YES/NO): NO